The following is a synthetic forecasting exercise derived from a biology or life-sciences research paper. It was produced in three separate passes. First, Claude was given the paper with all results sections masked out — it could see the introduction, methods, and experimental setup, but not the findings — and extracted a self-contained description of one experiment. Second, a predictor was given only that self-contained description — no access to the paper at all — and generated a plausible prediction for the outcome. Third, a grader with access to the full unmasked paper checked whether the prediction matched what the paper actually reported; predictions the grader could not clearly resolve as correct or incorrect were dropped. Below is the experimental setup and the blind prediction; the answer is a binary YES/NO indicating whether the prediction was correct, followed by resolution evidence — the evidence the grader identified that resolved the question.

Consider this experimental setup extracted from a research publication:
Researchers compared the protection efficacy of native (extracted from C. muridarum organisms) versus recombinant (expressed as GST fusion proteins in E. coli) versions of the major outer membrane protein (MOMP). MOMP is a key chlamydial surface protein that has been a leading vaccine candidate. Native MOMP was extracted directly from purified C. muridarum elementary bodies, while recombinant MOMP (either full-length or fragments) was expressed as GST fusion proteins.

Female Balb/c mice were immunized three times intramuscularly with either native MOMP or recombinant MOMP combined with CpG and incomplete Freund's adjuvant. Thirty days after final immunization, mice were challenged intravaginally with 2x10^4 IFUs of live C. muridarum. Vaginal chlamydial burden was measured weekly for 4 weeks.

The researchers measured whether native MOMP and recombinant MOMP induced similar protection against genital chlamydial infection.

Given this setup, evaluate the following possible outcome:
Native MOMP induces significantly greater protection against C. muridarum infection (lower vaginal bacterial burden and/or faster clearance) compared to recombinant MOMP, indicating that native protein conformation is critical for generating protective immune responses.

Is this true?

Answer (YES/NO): YES